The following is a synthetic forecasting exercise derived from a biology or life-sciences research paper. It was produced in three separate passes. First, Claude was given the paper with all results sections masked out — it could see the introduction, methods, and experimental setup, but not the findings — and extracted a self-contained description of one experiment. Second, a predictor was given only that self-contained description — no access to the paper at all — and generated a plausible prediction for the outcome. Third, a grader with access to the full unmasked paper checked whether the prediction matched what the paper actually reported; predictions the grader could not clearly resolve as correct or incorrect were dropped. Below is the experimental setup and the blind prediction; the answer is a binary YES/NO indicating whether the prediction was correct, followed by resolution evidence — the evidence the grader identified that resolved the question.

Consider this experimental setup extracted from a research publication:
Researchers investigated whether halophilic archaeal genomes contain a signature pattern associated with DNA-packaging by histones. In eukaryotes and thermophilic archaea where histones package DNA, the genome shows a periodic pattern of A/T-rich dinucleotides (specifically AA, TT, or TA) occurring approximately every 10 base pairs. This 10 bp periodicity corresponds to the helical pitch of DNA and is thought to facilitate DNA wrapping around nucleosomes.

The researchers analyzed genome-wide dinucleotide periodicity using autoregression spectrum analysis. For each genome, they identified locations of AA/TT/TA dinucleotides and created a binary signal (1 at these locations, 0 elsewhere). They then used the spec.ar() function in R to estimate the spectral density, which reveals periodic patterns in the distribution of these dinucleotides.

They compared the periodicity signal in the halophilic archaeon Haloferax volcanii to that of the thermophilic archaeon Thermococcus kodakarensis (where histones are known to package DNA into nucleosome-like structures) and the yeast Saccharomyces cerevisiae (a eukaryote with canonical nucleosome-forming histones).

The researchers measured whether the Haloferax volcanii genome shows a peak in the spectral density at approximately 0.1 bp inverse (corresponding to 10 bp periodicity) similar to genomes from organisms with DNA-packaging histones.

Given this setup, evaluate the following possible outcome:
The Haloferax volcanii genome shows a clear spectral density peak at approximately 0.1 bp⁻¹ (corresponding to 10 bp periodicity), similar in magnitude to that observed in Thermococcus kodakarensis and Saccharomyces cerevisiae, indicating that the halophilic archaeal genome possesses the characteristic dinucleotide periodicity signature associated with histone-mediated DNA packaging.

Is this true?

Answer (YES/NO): NO